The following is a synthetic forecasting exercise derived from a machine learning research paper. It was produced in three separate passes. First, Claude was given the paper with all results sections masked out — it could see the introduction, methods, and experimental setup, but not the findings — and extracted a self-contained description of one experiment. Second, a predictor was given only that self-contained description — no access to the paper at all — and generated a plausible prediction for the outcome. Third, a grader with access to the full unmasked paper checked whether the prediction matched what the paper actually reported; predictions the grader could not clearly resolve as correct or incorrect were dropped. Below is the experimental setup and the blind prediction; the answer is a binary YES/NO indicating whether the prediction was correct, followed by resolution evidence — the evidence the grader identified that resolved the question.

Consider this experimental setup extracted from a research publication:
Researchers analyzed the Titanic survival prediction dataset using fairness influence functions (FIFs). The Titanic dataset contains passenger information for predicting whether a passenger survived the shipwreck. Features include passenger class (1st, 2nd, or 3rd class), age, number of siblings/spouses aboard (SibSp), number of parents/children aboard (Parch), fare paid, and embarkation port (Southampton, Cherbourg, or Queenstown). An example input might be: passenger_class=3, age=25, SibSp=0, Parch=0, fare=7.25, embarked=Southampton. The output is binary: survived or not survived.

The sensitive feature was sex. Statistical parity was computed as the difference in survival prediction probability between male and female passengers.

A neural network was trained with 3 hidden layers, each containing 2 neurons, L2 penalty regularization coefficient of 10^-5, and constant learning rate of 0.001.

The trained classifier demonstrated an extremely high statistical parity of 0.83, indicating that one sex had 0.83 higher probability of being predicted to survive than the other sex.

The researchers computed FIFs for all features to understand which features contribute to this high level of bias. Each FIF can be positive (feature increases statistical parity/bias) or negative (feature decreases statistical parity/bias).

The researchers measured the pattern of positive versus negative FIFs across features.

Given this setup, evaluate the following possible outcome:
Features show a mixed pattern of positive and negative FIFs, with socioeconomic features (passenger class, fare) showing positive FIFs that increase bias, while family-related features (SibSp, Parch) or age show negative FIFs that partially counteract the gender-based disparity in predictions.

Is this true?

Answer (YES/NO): NO